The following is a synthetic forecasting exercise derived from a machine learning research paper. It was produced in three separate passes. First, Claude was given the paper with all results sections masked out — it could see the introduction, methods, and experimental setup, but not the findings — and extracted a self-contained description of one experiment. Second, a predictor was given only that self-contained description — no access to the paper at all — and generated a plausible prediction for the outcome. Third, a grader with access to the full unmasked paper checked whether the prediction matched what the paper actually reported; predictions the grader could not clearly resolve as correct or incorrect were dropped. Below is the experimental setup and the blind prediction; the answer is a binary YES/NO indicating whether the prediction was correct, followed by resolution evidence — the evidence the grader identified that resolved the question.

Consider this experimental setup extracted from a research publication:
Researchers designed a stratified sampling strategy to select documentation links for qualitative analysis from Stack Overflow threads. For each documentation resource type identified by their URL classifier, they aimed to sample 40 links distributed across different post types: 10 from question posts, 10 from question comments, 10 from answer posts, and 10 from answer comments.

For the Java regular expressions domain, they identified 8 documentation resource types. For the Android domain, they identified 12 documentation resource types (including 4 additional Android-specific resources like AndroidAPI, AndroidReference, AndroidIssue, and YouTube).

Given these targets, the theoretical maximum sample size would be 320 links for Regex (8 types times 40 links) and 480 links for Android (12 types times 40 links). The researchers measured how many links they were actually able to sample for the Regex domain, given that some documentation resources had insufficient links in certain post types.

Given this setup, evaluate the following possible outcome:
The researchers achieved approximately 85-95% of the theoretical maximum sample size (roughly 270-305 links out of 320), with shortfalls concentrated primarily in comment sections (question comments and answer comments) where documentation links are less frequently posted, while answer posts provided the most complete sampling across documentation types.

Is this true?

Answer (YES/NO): YES